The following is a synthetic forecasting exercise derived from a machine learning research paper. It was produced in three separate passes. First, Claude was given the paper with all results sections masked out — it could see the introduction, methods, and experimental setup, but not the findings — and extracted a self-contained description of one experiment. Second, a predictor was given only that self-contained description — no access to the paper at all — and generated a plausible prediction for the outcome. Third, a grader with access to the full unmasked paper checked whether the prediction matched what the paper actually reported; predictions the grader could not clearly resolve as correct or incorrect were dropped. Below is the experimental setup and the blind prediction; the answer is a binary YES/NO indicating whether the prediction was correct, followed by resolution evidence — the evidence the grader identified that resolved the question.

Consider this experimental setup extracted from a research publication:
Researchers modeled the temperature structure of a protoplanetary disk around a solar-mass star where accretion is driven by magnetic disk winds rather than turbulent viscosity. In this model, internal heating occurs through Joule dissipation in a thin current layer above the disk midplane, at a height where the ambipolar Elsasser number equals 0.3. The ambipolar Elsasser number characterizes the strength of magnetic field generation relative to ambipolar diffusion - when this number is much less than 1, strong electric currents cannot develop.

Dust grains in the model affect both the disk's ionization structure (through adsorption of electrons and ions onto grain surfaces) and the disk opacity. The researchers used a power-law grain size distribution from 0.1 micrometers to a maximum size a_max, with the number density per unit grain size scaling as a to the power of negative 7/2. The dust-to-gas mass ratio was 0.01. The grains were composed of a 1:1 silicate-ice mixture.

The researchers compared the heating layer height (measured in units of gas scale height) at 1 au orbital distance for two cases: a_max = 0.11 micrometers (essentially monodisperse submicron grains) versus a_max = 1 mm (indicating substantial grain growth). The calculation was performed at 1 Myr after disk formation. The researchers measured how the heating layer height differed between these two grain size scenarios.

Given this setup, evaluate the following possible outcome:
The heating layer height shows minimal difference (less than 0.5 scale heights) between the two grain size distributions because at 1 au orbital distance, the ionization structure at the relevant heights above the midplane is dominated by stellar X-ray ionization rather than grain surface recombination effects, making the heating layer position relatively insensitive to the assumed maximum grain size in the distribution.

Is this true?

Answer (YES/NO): NO